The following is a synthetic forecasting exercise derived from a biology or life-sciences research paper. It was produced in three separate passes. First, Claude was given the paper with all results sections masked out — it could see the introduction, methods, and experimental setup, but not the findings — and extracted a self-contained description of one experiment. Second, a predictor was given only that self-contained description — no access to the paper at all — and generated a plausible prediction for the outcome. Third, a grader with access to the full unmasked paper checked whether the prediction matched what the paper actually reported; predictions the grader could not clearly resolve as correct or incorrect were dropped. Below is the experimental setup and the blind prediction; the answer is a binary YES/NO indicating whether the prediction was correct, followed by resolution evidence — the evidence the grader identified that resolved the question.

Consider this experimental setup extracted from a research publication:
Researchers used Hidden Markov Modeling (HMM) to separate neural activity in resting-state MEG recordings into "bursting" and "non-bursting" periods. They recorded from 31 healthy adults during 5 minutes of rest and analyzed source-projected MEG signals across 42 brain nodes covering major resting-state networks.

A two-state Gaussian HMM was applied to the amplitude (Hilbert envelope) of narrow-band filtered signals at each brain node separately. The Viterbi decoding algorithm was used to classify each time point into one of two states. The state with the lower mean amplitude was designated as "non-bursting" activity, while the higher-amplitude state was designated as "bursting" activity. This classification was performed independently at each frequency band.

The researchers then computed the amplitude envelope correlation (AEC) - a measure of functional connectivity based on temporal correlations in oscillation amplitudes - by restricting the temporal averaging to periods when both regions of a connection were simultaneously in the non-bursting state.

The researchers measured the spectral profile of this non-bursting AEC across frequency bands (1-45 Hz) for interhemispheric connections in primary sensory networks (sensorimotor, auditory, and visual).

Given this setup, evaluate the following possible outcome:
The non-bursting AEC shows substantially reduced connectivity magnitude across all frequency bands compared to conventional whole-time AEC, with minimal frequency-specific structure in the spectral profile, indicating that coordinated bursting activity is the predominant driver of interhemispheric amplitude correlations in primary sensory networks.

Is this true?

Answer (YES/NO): YES